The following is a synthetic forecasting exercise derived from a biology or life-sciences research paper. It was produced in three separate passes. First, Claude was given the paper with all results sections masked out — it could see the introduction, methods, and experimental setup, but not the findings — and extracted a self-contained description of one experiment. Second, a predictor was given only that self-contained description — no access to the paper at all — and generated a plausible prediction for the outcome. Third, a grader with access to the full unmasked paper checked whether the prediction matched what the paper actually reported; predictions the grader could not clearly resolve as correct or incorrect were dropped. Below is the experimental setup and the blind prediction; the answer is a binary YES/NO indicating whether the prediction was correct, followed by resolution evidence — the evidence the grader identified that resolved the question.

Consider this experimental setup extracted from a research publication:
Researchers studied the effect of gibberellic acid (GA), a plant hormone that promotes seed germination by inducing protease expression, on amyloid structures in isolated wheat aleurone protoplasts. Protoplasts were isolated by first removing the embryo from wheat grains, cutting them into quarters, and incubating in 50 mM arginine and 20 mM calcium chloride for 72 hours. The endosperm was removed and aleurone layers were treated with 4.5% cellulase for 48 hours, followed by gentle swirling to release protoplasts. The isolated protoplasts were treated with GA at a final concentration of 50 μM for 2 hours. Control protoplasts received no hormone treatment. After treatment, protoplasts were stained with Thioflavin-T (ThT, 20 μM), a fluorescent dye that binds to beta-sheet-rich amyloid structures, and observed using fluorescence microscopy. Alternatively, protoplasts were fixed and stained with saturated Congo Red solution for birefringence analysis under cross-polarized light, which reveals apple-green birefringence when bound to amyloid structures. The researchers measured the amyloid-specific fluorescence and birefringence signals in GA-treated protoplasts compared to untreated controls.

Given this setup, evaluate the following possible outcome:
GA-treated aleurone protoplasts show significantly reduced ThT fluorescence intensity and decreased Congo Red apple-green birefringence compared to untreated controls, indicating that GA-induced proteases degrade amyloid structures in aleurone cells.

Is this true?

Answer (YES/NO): YES